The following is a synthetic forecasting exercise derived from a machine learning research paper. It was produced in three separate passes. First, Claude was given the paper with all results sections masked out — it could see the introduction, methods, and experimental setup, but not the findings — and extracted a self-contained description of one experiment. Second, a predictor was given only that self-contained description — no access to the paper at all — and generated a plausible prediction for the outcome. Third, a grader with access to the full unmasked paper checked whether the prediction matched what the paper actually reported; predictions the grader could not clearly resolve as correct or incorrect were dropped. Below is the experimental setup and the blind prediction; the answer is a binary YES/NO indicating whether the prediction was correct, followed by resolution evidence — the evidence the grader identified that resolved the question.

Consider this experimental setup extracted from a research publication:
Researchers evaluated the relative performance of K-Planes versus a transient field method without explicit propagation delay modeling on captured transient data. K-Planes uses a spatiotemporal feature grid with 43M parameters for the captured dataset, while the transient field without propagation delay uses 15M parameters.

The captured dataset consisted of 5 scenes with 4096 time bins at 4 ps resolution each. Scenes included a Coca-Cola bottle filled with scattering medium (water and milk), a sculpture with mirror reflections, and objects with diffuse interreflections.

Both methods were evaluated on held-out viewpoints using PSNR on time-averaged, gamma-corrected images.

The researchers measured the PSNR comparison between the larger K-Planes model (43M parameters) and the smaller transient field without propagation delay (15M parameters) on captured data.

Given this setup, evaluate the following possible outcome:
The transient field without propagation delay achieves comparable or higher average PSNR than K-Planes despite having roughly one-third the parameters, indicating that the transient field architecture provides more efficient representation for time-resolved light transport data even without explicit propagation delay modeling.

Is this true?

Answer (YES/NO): NO